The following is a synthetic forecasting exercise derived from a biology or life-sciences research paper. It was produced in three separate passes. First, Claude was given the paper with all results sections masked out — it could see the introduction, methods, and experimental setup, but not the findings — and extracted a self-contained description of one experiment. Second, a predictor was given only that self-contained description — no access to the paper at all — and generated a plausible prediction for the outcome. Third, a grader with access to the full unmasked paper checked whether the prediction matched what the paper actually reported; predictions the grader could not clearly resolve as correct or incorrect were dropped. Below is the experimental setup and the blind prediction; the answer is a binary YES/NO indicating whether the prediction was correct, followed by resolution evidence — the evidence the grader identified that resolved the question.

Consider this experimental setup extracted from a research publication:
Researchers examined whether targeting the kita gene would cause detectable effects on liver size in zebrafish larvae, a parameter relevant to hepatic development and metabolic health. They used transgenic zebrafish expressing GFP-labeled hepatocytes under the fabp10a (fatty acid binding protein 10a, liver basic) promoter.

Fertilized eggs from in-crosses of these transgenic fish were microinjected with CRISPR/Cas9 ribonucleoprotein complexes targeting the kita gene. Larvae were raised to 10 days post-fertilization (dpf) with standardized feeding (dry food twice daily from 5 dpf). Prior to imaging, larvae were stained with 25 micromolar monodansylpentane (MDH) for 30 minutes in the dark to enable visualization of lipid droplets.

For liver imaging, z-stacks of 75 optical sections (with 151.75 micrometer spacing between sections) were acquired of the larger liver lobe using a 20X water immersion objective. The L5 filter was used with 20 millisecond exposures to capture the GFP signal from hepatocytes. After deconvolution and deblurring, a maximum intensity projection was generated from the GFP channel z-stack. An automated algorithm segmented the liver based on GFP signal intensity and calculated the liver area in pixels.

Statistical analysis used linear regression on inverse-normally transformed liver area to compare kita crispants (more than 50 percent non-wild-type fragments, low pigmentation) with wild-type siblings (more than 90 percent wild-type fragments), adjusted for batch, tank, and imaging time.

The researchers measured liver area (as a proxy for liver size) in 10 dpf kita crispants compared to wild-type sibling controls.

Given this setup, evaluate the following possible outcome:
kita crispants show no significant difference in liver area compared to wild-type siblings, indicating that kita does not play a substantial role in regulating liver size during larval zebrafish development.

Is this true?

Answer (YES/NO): YES